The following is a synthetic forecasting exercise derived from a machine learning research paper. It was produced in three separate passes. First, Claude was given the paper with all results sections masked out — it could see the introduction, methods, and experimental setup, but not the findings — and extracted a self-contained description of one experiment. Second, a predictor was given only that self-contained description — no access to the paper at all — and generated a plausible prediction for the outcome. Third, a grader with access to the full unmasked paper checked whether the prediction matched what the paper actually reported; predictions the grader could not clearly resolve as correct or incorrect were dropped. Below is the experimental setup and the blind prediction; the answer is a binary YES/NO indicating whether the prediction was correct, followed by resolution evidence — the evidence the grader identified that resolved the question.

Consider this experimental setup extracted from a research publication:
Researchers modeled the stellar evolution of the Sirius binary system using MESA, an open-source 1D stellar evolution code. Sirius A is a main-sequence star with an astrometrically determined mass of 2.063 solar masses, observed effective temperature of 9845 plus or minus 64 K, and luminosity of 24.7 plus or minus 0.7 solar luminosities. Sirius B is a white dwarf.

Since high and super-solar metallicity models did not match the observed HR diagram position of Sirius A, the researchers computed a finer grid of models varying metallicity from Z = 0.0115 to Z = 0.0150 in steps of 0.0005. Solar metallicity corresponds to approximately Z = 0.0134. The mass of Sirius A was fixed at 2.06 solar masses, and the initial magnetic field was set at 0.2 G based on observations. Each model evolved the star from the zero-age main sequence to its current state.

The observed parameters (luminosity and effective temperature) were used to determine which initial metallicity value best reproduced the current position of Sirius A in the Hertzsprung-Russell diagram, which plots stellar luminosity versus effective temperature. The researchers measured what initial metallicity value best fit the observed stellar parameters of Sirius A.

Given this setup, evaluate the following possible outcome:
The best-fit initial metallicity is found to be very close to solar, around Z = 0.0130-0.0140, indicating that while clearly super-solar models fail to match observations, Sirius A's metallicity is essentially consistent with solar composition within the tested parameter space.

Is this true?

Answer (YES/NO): NO